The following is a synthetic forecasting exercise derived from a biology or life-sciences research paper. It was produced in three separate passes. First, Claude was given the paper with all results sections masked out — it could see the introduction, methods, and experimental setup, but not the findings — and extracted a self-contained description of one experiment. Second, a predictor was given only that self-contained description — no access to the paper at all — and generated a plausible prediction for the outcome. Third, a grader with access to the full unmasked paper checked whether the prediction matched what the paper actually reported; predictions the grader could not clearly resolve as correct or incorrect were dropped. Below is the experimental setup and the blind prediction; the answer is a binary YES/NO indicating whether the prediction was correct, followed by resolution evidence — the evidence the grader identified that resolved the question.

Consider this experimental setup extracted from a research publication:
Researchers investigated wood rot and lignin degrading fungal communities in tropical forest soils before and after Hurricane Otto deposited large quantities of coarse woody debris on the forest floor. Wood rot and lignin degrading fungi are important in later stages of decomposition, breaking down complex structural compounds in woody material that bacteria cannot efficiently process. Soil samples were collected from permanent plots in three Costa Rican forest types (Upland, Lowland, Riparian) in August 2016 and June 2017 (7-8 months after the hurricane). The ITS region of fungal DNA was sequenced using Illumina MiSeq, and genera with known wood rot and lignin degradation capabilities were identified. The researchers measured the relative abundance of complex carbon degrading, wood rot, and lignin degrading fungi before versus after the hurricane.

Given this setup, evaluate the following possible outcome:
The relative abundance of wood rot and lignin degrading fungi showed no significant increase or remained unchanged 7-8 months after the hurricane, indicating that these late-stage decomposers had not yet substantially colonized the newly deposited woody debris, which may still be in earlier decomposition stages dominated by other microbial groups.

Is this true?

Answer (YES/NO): NO